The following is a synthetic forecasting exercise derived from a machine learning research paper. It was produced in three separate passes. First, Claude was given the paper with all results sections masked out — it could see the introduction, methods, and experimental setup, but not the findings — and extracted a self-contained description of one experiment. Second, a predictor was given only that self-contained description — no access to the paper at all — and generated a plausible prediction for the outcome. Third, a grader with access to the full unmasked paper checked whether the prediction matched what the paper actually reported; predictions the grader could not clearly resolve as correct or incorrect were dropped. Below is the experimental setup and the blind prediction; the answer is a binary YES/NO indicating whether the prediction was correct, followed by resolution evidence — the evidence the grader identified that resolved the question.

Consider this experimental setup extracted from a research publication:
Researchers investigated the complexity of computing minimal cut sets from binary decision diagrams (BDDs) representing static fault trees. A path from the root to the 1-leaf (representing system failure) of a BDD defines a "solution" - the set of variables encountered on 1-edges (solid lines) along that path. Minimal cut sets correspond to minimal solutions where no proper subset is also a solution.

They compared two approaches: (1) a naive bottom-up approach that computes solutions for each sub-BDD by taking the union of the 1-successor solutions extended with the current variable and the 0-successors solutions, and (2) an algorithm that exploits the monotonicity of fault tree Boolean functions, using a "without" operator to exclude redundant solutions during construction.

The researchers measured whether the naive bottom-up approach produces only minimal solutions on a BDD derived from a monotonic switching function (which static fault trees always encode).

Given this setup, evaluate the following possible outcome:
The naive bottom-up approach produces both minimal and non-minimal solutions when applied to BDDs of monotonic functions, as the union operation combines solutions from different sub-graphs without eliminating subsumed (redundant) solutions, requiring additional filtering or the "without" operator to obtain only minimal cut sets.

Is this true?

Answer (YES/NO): YES